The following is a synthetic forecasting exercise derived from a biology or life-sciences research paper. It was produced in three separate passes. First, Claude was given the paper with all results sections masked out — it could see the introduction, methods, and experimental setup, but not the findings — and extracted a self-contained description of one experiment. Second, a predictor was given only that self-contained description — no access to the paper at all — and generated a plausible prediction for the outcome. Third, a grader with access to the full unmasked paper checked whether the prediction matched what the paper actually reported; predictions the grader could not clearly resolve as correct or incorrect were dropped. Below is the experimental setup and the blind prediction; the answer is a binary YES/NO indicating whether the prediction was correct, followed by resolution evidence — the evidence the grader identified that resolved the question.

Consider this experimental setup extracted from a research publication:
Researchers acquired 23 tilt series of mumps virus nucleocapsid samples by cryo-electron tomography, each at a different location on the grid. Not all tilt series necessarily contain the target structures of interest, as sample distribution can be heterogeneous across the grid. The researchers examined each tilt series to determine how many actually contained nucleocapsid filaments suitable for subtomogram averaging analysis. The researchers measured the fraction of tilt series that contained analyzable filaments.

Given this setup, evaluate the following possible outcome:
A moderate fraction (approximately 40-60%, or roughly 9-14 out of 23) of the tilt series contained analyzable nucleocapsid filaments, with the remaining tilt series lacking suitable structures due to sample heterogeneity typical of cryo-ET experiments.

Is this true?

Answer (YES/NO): NO